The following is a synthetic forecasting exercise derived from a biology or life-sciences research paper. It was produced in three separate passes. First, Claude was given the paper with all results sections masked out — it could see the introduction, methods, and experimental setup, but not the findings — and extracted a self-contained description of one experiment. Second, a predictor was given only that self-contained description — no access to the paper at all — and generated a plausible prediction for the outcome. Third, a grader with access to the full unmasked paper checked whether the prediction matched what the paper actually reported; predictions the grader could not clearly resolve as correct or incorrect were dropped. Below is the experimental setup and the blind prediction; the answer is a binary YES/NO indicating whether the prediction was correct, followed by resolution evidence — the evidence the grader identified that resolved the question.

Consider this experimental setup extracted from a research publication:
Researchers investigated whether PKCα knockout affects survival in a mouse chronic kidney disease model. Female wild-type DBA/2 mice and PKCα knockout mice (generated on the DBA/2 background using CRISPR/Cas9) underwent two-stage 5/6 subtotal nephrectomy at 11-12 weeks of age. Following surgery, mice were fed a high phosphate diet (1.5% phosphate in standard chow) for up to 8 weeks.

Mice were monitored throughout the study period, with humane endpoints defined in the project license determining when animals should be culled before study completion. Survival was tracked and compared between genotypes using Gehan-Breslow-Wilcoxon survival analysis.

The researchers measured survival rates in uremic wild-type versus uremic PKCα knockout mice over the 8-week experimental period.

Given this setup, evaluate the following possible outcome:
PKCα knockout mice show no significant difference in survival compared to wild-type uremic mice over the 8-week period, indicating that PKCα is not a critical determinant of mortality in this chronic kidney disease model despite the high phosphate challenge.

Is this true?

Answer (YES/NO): YES